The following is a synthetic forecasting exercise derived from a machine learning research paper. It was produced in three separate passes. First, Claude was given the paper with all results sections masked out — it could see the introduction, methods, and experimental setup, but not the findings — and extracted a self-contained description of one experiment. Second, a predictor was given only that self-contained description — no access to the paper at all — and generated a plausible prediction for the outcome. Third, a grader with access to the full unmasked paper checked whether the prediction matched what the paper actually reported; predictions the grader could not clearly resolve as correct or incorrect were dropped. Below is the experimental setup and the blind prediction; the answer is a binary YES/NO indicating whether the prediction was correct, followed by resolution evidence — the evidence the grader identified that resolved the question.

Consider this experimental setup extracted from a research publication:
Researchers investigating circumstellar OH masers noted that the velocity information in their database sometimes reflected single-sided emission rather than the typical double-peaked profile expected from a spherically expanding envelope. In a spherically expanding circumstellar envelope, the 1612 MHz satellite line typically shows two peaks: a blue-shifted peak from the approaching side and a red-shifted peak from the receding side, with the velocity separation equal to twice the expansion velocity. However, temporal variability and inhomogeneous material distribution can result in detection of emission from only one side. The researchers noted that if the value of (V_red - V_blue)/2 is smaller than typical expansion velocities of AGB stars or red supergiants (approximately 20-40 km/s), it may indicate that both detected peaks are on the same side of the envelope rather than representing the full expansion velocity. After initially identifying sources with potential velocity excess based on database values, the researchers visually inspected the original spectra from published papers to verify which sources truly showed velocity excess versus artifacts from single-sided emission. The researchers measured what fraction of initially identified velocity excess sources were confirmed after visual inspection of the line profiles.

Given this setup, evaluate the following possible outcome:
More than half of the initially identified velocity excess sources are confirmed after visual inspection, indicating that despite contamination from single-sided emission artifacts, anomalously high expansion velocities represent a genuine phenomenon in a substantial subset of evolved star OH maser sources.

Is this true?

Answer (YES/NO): NO